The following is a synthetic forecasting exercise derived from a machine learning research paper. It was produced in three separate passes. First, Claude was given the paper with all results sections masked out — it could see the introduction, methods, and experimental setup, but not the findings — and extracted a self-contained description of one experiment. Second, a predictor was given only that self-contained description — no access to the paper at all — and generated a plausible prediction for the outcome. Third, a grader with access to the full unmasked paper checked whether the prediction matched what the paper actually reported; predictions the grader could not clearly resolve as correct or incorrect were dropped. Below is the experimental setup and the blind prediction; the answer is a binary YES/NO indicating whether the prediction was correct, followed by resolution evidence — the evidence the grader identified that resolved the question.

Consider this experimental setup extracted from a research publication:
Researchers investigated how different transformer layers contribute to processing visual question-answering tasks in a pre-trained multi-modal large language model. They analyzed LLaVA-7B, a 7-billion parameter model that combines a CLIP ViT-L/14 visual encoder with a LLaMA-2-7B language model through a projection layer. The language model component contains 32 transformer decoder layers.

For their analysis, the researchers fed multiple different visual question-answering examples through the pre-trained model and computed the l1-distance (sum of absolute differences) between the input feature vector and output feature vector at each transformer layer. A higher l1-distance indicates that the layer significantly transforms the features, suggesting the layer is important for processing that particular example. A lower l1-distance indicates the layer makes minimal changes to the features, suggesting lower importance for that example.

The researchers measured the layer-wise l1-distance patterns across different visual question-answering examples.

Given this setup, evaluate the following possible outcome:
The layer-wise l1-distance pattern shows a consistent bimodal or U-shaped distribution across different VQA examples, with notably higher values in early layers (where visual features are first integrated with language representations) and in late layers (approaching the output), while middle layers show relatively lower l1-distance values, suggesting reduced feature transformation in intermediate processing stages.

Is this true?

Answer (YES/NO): NO